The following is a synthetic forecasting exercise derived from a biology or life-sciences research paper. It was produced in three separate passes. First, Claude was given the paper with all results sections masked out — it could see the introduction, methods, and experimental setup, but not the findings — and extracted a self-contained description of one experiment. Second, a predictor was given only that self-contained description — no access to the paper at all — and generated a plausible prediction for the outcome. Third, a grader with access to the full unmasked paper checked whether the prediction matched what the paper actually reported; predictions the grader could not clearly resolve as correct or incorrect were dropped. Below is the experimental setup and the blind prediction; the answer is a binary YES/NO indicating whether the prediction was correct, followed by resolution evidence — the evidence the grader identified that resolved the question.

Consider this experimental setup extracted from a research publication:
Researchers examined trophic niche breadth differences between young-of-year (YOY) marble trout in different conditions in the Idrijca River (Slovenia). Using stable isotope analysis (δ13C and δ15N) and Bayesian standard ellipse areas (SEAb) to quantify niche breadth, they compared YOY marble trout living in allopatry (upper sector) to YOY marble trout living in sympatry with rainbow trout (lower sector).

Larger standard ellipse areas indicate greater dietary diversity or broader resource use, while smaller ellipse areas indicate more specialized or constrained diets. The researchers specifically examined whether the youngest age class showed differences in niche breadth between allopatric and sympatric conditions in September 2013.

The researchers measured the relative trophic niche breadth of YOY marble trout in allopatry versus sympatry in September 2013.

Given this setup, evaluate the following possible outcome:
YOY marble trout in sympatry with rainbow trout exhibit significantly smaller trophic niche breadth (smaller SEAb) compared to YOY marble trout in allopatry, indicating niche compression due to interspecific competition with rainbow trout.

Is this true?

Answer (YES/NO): NO